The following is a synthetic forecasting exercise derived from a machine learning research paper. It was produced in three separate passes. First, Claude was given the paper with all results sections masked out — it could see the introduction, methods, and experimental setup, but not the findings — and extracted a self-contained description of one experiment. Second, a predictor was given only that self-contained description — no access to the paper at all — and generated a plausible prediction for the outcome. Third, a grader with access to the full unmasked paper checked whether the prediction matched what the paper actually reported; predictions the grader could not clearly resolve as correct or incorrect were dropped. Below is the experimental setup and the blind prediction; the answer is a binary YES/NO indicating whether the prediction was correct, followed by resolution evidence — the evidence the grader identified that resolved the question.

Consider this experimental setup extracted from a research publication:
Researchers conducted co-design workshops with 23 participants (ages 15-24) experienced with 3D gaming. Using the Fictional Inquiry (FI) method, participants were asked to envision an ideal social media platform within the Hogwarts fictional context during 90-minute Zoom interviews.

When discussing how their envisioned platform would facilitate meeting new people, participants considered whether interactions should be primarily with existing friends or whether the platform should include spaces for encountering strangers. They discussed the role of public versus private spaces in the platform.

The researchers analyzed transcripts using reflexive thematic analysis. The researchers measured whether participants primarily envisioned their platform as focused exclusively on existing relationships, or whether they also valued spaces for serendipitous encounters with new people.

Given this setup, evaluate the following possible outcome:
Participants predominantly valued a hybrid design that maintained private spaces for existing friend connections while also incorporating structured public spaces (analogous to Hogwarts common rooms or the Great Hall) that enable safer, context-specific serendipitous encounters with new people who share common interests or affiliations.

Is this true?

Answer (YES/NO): YES